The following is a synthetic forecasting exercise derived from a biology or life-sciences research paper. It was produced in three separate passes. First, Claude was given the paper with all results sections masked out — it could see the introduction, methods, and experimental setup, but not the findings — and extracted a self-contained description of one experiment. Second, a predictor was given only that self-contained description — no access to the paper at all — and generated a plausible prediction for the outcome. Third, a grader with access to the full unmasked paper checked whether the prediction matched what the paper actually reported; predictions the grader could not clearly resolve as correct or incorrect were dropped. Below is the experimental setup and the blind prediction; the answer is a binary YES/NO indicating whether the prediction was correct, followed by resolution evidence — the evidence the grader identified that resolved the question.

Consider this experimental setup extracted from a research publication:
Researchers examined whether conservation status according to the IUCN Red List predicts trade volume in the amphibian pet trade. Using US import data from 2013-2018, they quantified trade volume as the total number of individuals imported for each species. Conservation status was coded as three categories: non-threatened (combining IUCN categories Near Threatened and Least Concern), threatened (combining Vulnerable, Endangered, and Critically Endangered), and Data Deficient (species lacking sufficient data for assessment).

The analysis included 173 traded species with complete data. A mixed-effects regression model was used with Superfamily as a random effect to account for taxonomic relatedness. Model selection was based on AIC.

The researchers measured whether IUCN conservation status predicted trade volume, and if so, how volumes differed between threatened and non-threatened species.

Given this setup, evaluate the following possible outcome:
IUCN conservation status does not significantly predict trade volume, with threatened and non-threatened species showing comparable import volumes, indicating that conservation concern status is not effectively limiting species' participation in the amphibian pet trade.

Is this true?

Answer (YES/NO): YES